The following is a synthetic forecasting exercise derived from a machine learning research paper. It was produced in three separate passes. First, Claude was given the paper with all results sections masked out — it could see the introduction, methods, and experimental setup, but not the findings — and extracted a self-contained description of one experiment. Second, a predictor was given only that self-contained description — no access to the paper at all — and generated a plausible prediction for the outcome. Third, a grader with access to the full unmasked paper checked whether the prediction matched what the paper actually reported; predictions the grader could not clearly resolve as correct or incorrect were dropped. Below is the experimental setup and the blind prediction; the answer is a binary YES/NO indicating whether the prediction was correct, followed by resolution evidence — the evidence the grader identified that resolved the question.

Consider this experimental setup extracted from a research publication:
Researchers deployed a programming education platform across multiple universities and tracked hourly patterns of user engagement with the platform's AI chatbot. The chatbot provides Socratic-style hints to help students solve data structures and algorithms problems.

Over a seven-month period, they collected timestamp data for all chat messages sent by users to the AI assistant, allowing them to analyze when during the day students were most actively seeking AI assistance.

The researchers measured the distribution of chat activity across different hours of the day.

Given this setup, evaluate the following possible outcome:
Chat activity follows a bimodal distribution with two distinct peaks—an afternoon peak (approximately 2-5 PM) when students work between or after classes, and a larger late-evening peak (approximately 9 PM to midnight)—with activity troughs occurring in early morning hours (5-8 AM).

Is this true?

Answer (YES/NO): NO